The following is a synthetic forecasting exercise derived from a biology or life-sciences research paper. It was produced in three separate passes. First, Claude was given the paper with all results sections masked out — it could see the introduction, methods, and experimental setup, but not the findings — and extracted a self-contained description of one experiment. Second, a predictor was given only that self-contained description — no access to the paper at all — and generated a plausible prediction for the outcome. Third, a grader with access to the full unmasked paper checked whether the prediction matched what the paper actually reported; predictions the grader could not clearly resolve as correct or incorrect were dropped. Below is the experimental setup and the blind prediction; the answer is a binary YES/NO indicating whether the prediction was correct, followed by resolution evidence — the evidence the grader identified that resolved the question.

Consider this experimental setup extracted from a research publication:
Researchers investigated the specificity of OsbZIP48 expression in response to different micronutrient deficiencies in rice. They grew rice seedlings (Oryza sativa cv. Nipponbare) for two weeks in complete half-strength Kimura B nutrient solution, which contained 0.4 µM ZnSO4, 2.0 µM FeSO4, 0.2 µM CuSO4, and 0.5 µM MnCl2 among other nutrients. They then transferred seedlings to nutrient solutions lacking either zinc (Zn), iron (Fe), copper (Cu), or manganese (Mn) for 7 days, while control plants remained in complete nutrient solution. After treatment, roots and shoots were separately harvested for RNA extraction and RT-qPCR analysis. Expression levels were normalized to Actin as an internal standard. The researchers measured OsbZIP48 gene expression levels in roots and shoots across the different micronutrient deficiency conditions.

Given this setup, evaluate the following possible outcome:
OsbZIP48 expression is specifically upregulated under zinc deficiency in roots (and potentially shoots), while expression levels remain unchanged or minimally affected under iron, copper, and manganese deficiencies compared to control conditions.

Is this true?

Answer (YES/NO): NO